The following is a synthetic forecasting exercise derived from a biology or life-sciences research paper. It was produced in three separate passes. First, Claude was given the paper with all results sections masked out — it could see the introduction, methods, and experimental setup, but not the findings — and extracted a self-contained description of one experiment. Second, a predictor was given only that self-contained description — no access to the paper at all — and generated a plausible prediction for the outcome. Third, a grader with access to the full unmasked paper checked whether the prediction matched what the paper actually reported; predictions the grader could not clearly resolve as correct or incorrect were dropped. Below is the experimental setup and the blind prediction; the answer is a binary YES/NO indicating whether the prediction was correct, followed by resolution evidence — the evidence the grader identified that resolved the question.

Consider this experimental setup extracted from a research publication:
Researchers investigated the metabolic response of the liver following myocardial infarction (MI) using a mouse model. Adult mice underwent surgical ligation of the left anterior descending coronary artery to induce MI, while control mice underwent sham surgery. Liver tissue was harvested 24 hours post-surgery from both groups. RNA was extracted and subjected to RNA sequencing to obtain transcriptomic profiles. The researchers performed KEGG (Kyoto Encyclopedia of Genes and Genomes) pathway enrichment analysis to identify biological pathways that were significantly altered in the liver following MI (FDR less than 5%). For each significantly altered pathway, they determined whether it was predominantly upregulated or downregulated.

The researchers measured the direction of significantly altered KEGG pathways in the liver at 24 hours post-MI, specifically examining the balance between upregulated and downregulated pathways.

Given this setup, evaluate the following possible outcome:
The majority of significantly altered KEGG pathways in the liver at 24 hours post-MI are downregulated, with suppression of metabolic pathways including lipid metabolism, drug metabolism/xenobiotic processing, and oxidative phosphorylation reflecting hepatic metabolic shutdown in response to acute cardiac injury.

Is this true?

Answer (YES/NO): NO